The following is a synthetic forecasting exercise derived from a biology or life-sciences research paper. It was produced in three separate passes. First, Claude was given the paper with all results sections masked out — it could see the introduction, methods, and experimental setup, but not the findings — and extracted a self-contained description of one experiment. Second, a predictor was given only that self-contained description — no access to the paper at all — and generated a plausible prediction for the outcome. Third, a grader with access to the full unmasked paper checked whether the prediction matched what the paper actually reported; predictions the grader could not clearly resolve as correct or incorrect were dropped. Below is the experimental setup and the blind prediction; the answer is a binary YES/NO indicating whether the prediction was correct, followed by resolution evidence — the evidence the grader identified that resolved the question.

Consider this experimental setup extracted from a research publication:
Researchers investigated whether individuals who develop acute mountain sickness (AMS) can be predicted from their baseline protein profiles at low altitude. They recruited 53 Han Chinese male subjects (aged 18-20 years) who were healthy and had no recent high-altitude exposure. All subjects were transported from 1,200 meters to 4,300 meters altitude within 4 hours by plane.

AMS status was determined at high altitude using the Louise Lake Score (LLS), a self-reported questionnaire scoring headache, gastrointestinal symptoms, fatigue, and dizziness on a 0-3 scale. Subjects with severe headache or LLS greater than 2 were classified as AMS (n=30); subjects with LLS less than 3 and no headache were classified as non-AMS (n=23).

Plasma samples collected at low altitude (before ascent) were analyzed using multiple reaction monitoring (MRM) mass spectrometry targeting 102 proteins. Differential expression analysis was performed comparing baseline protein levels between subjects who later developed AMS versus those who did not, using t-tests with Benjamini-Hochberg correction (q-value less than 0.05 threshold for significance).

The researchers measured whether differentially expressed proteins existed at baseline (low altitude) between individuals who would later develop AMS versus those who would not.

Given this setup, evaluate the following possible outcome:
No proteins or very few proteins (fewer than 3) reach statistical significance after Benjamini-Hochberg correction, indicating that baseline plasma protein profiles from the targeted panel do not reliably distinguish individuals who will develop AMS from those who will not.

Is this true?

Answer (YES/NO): NO